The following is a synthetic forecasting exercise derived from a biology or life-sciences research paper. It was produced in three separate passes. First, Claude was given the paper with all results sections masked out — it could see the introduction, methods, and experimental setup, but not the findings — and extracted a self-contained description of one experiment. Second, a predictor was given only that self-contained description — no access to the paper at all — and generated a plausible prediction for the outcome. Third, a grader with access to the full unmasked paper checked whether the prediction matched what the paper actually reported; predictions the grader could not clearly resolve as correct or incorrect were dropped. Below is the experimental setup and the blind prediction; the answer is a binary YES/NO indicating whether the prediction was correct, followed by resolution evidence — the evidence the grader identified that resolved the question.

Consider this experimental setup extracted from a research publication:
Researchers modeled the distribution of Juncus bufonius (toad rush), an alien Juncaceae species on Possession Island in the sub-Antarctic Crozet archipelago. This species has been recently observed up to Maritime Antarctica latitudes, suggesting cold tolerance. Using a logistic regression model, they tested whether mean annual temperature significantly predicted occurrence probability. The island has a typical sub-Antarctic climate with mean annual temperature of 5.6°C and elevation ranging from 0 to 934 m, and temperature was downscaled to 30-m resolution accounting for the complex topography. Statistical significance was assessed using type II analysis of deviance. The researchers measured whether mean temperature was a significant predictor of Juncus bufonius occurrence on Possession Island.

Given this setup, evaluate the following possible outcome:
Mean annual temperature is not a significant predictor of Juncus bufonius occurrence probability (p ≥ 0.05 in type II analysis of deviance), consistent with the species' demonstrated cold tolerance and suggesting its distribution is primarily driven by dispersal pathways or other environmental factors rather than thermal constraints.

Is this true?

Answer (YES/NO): NO